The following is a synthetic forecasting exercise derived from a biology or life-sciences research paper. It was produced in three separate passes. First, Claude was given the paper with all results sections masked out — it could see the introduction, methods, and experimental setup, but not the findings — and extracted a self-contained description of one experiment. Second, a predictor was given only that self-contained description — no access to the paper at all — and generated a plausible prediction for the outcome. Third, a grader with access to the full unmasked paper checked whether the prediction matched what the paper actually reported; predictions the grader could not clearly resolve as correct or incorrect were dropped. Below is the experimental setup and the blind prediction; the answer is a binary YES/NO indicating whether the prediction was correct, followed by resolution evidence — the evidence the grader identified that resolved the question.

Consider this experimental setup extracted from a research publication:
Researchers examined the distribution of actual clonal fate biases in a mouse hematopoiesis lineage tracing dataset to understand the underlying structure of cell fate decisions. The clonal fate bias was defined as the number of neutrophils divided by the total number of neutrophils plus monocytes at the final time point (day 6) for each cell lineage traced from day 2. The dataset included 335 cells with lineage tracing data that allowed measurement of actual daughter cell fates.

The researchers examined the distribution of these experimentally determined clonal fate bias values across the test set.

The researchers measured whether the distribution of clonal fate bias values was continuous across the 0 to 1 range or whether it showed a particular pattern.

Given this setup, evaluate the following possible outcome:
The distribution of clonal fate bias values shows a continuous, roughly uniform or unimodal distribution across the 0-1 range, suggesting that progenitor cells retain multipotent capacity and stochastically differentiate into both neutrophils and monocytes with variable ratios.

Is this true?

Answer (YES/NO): NO